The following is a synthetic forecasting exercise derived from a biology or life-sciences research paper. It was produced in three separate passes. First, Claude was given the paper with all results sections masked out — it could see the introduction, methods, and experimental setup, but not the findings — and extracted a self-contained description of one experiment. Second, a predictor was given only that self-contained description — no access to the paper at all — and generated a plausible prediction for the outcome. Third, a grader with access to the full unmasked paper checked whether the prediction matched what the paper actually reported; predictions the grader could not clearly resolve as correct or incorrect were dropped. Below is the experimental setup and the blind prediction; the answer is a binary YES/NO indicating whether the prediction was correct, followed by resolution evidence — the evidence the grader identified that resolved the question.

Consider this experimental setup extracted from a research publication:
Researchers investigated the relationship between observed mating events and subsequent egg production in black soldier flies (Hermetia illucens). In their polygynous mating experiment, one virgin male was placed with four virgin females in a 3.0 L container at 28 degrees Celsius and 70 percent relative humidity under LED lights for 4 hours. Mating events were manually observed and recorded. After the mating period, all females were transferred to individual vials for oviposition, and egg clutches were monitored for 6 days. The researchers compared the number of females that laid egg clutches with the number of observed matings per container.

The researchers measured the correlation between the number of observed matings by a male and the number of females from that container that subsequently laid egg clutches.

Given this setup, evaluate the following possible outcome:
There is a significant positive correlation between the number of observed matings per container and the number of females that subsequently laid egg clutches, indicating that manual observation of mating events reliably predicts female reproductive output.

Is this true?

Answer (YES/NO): YES